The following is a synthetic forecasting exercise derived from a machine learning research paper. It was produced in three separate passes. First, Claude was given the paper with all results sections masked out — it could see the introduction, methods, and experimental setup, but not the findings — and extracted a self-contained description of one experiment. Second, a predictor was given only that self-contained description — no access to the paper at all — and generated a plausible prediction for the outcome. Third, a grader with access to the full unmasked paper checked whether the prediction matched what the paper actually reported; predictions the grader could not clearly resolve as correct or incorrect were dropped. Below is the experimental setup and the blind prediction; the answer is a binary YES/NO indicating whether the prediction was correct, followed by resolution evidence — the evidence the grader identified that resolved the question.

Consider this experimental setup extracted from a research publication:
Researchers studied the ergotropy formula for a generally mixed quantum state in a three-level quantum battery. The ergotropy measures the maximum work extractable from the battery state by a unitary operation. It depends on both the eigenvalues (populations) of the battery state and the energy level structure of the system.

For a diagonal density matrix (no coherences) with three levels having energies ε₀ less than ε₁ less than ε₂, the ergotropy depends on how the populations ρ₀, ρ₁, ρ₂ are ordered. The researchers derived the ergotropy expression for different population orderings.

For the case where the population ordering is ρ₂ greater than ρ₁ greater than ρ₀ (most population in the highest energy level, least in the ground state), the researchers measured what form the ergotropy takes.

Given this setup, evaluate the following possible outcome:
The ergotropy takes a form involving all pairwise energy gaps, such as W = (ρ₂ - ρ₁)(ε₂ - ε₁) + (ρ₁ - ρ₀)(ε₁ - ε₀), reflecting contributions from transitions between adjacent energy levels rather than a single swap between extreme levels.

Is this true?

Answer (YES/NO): NO